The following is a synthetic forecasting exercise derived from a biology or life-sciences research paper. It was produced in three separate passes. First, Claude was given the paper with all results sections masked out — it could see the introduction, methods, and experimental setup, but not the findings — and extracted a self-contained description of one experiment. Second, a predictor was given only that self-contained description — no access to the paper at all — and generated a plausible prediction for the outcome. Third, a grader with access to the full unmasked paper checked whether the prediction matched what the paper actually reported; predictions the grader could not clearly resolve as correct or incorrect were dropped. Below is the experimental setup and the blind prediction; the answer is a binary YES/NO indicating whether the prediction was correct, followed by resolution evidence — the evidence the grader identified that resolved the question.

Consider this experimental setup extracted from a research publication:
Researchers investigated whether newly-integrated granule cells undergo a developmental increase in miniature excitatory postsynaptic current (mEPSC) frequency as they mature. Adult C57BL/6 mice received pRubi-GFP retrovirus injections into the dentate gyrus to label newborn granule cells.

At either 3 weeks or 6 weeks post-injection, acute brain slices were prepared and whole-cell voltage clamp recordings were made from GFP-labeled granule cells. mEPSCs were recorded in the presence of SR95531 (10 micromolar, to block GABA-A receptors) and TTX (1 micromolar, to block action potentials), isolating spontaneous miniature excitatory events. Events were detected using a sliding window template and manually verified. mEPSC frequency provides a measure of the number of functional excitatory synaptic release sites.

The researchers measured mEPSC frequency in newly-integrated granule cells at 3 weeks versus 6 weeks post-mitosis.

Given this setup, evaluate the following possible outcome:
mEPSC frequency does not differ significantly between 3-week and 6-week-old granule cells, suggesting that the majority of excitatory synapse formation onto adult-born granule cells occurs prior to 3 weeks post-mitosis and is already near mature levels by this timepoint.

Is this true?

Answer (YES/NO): NO